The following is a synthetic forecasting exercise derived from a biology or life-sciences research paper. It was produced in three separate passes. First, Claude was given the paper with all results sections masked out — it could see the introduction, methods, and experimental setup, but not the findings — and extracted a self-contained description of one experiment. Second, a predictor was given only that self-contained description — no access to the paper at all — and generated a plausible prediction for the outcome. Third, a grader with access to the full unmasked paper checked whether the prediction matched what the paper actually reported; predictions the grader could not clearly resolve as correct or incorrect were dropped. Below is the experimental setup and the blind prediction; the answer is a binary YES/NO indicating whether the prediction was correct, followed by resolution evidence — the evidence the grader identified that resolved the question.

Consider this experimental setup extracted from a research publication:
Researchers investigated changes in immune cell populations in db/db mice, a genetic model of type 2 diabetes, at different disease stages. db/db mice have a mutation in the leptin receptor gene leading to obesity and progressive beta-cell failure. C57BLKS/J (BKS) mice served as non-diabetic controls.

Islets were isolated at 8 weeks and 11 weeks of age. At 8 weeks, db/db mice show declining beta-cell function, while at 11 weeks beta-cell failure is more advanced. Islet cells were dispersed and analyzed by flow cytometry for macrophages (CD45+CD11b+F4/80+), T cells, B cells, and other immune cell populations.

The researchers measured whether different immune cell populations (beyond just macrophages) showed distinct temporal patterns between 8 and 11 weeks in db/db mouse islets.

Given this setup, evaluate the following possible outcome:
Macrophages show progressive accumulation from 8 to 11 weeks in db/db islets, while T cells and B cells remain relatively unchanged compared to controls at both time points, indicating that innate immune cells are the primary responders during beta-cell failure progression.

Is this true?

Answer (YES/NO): NO